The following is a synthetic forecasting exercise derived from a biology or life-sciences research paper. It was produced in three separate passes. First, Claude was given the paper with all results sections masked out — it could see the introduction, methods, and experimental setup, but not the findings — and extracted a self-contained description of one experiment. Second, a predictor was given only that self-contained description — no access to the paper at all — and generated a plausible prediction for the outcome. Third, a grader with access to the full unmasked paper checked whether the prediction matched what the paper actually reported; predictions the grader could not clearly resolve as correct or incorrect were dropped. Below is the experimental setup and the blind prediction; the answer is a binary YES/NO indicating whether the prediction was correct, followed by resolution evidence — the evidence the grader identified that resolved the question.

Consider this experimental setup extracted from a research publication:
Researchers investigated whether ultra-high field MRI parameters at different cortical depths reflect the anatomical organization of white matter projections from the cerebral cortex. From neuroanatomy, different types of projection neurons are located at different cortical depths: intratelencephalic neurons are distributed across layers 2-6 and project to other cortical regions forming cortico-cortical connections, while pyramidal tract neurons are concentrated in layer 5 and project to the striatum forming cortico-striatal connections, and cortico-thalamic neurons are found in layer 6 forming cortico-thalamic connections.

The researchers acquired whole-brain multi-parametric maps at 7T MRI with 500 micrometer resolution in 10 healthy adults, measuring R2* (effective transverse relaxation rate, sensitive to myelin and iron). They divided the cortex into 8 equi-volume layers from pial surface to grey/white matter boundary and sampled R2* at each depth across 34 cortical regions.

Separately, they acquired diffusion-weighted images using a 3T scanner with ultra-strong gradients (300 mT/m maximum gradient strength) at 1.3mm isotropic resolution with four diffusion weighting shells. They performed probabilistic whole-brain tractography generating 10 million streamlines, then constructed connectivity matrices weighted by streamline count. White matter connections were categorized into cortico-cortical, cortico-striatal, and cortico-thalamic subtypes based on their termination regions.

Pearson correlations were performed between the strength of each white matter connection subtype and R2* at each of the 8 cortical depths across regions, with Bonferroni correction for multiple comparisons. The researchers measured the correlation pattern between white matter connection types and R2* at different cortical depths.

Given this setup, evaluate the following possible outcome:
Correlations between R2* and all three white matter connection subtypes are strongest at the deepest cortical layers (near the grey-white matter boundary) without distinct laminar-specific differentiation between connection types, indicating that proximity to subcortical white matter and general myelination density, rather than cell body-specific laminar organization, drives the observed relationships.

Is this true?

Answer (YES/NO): NO